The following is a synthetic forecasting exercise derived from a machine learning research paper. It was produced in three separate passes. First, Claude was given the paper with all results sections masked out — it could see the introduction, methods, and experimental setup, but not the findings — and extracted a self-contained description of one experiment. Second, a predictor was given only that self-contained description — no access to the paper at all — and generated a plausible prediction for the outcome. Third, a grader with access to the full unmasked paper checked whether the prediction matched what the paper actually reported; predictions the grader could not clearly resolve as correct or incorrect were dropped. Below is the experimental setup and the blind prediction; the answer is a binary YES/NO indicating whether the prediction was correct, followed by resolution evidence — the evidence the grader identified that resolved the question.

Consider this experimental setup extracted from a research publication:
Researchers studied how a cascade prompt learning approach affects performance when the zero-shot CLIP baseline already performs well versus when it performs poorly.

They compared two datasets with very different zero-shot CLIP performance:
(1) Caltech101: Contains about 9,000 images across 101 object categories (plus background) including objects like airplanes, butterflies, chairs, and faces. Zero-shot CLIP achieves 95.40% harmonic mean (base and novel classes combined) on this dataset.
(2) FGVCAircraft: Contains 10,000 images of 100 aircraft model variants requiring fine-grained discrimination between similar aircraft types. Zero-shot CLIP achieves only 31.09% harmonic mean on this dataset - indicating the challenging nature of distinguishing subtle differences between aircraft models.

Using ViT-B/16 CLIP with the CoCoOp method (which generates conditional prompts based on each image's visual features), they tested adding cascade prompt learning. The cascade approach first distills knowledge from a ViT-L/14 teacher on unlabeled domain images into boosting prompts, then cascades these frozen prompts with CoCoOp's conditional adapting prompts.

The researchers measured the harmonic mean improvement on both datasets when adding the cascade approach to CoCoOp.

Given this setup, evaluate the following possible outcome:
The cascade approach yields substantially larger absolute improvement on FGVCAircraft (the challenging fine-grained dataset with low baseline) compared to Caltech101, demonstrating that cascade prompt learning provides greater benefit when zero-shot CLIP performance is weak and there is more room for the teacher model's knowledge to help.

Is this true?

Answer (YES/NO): YES